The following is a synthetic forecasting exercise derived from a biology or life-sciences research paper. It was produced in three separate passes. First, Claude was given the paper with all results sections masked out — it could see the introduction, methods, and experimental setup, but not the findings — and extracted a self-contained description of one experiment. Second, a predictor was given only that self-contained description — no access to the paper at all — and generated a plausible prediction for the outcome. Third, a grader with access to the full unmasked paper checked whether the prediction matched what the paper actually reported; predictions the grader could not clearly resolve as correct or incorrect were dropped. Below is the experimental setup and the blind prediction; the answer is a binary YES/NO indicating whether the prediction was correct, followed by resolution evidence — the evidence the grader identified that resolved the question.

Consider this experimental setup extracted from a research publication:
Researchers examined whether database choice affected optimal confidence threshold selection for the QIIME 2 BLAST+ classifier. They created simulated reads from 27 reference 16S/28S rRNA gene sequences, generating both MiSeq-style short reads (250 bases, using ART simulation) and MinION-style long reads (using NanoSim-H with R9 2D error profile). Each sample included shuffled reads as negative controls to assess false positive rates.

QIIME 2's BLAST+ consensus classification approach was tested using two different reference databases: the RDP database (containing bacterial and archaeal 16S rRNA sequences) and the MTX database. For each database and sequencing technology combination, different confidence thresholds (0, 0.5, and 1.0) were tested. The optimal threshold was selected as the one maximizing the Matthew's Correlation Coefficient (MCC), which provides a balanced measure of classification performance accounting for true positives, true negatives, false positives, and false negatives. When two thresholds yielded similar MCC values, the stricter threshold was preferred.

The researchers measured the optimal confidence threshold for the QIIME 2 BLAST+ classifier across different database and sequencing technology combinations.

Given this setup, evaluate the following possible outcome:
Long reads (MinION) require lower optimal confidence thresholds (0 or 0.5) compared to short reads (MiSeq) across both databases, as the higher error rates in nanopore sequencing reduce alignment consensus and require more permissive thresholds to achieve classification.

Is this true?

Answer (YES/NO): NO